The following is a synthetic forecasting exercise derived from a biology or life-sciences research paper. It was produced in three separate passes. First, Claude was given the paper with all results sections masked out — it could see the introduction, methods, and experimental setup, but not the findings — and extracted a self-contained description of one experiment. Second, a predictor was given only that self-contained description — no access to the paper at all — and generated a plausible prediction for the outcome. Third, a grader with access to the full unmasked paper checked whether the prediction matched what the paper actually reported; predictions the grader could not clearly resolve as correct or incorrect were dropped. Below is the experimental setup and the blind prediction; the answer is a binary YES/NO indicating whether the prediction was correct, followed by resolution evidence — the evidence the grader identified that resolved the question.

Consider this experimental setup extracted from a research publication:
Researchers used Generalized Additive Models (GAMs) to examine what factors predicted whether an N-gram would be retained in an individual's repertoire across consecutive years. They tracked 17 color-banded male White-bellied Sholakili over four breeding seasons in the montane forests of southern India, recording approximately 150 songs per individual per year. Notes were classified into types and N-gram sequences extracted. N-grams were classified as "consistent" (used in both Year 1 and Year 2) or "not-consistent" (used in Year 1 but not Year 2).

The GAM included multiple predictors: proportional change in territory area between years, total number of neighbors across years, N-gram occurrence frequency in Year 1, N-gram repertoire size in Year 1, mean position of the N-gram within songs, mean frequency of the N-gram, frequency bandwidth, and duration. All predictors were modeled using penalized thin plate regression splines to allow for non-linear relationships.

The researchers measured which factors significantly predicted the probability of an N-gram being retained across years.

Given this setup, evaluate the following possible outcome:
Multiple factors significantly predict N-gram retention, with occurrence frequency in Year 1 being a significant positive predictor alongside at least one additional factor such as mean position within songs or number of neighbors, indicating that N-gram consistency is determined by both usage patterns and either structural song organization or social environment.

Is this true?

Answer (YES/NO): NO